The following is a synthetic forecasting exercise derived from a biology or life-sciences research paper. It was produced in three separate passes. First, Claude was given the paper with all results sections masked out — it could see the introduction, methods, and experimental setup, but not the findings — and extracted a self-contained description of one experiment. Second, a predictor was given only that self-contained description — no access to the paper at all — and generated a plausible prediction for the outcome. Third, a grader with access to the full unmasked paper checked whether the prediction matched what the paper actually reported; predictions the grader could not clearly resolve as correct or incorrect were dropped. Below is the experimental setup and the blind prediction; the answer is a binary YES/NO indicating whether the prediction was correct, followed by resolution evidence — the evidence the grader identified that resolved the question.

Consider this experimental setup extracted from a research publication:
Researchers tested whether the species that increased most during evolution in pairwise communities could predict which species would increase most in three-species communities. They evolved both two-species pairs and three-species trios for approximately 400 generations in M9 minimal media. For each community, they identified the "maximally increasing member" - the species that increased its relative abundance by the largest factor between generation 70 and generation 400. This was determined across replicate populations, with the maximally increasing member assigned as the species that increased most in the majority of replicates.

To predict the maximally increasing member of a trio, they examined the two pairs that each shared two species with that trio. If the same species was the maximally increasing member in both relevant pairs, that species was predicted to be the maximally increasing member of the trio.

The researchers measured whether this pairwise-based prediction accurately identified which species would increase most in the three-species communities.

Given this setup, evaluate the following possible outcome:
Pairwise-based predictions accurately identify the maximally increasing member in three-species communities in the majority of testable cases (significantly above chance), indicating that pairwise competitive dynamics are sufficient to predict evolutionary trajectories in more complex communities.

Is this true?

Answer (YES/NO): YES